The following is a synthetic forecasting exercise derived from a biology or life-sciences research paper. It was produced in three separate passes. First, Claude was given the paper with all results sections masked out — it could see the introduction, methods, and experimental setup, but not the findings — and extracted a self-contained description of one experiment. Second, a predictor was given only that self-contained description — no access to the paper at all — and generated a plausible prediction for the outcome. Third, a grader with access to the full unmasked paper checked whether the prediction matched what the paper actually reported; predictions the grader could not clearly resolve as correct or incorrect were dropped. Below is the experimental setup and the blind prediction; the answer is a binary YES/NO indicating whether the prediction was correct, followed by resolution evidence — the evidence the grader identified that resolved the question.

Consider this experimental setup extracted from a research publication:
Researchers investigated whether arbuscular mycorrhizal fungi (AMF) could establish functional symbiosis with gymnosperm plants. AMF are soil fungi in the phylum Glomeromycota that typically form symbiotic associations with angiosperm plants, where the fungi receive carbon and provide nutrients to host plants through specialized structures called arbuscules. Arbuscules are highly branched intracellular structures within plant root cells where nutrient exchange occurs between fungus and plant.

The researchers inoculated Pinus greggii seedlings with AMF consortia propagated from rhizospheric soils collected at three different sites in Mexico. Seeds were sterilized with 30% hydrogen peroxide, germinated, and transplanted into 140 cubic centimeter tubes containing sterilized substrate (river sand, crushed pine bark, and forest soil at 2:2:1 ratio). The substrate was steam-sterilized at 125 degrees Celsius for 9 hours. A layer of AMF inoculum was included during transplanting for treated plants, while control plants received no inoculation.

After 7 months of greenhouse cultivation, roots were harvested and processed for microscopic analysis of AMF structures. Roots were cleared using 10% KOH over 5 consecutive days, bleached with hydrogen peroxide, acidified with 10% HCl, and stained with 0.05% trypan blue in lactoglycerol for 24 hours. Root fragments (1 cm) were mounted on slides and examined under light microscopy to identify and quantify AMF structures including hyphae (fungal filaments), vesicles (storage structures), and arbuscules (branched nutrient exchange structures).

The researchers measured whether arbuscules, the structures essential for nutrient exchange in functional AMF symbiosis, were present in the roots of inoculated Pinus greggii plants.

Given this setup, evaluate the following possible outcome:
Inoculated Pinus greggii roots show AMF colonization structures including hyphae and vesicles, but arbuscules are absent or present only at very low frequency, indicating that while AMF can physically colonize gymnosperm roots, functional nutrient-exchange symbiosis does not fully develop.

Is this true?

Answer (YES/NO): NO